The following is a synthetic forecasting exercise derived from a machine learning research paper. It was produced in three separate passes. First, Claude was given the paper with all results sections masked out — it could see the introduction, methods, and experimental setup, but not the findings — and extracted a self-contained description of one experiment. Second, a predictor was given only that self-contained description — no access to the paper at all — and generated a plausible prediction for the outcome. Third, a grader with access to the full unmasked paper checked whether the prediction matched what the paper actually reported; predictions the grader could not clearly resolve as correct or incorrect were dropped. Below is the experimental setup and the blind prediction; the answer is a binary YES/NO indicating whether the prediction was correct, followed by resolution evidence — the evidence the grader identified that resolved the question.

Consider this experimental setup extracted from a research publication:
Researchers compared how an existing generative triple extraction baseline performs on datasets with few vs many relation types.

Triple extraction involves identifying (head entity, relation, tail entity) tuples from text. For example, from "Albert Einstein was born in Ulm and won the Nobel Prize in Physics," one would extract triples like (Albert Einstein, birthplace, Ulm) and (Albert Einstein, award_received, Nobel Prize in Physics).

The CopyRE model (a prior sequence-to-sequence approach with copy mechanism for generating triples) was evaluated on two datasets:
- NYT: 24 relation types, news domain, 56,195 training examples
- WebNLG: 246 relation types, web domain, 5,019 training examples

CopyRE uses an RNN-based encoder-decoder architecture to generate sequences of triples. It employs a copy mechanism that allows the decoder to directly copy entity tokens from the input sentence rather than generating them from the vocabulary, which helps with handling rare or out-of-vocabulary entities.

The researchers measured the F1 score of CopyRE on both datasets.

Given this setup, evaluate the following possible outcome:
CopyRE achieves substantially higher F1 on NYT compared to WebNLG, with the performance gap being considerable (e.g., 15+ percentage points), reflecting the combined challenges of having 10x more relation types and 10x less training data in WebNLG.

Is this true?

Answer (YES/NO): YES